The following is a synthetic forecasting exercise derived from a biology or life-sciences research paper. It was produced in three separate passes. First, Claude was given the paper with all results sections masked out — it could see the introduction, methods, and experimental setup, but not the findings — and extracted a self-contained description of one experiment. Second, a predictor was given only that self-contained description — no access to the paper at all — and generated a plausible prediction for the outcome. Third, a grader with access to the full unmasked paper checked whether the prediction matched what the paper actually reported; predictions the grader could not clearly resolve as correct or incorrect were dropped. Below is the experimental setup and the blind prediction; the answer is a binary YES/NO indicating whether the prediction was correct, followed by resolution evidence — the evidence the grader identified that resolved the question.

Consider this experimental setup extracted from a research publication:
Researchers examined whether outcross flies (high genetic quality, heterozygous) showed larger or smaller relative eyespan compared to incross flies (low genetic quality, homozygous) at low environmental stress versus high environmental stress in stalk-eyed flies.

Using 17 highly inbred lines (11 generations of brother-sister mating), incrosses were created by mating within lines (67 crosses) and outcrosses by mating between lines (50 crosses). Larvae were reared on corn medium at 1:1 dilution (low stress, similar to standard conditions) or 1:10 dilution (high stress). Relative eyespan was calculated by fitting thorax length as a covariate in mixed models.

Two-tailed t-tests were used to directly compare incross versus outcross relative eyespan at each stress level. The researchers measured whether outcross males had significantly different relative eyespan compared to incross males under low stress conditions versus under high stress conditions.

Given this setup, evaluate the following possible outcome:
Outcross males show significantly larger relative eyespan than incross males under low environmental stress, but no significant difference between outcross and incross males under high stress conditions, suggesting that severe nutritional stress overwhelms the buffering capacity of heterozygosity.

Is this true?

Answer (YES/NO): NO